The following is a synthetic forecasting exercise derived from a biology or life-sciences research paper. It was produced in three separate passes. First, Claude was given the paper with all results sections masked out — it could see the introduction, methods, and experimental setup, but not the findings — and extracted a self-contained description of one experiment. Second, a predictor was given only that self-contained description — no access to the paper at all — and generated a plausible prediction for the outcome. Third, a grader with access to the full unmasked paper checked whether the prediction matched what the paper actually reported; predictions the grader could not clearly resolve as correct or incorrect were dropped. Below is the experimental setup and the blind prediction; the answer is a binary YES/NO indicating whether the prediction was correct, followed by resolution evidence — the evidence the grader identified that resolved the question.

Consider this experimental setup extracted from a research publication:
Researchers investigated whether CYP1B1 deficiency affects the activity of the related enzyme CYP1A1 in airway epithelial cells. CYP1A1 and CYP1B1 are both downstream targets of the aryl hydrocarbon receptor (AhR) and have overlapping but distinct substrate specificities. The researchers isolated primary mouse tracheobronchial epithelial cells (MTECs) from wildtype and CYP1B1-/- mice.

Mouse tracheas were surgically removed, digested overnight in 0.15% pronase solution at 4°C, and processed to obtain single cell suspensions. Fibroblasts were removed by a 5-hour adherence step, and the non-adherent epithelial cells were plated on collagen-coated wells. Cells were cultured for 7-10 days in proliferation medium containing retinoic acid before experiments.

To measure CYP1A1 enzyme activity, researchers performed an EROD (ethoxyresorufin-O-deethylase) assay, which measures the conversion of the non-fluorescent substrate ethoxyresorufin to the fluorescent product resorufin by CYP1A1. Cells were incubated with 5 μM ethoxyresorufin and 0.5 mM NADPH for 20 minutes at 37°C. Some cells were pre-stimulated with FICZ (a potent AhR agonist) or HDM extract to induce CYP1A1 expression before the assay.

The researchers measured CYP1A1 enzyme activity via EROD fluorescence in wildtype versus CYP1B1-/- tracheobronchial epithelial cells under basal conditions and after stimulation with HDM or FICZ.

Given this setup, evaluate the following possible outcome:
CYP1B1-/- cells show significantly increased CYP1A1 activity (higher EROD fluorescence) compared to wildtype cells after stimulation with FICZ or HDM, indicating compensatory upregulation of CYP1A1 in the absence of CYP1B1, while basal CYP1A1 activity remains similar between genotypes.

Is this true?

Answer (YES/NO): NO